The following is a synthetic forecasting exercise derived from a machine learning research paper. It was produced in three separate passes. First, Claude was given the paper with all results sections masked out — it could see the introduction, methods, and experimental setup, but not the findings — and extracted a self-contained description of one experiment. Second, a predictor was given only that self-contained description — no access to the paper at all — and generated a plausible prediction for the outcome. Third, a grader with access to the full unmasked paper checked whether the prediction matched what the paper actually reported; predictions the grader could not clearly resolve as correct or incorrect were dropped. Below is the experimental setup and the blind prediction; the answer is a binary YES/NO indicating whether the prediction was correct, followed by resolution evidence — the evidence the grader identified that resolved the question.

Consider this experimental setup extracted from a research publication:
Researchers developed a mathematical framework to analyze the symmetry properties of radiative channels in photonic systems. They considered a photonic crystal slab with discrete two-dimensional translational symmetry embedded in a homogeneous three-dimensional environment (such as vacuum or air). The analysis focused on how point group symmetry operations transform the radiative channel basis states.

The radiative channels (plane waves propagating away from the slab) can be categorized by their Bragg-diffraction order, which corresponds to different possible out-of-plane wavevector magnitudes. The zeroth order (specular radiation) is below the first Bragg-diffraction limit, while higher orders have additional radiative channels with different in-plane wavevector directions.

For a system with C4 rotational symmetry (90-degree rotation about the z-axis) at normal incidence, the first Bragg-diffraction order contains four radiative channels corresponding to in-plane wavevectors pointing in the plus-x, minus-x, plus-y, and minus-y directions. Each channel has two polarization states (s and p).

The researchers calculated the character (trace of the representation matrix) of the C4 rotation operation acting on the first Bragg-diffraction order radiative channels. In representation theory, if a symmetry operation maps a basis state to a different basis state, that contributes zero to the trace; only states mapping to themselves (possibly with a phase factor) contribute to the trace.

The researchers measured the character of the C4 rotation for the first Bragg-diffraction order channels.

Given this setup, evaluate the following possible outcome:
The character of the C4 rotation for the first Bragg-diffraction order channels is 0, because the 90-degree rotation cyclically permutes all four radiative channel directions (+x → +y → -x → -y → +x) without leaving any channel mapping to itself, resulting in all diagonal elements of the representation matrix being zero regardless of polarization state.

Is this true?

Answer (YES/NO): YES